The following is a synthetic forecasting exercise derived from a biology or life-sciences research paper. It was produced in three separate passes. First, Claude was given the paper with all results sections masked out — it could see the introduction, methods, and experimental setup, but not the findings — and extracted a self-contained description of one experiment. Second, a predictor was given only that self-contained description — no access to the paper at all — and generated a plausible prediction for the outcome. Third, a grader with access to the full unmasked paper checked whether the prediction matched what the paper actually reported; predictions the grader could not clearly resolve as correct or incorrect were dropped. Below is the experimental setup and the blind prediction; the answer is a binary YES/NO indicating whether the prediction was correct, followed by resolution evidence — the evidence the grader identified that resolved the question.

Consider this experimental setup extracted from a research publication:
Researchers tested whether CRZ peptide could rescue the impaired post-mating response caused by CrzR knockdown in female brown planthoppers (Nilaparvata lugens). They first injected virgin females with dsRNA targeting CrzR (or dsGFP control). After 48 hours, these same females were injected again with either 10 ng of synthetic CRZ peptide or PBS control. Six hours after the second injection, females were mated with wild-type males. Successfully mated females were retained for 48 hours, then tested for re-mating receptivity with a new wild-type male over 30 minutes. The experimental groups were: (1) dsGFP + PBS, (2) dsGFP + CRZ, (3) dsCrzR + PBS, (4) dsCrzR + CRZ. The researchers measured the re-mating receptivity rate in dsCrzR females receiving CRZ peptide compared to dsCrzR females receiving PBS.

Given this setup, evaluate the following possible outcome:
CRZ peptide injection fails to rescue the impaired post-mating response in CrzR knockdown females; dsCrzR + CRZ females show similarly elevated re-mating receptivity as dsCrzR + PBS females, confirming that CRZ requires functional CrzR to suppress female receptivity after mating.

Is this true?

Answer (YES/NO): YES